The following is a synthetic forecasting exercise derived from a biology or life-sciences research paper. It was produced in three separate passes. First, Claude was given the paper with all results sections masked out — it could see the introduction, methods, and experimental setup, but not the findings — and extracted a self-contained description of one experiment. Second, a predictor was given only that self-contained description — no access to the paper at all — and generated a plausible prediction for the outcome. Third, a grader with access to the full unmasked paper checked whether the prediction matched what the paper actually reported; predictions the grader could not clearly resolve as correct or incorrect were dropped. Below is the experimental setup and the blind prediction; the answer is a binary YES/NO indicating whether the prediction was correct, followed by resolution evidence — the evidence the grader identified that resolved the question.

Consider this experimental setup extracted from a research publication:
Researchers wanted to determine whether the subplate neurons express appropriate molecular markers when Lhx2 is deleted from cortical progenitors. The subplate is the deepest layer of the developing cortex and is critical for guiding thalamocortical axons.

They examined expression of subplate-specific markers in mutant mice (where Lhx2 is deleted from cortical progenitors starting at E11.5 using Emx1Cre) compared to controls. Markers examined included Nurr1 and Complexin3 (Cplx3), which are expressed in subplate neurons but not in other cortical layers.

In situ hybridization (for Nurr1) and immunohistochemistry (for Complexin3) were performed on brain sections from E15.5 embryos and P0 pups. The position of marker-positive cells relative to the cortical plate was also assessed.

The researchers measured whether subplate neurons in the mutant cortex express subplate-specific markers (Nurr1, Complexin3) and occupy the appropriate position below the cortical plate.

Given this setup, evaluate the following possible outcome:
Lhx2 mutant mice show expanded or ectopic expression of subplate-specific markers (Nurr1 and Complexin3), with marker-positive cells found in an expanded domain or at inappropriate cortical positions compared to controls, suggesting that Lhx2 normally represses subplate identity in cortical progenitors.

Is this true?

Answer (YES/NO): NO